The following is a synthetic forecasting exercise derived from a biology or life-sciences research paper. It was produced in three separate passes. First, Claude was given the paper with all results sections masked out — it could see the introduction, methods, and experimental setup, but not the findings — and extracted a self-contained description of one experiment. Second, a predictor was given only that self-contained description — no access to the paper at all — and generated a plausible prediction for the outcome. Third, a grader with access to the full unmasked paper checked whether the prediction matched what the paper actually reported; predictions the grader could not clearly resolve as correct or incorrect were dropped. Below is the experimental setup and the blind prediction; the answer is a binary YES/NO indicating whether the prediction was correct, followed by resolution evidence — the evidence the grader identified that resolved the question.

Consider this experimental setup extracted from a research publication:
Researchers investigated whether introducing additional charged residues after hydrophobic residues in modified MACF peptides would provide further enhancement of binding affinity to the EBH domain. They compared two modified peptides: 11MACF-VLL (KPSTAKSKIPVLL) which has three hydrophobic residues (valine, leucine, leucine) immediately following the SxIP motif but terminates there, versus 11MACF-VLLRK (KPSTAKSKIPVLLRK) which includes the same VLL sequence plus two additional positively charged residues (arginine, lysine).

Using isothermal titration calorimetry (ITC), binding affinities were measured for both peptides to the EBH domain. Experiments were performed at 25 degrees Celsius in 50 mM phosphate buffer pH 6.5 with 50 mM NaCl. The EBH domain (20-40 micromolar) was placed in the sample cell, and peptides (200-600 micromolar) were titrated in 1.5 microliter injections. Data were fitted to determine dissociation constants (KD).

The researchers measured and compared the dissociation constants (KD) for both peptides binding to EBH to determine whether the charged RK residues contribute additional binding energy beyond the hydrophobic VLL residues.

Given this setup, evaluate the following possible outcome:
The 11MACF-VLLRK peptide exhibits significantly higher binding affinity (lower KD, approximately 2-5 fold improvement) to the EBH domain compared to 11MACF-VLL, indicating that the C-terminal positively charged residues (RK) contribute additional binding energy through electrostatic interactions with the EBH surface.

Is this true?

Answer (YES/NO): YES